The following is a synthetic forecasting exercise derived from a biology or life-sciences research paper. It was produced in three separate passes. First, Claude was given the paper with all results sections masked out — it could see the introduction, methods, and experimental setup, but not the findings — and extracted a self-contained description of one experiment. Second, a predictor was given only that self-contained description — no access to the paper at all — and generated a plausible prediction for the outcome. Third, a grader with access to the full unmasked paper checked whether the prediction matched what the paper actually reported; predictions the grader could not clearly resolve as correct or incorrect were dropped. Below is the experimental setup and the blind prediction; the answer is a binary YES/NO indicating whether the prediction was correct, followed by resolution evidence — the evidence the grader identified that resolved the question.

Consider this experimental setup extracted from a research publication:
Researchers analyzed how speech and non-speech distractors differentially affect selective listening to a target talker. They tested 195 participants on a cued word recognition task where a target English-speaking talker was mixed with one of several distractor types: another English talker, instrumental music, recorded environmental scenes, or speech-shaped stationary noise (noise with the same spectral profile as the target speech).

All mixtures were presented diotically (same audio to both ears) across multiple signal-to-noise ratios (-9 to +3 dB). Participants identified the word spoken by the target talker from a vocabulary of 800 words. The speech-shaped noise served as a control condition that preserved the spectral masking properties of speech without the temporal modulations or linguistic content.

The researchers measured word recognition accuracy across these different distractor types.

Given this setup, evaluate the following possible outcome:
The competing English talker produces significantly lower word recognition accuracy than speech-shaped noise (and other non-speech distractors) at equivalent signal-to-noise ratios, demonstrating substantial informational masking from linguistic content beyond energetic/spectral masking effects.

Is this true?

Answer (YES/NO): YES